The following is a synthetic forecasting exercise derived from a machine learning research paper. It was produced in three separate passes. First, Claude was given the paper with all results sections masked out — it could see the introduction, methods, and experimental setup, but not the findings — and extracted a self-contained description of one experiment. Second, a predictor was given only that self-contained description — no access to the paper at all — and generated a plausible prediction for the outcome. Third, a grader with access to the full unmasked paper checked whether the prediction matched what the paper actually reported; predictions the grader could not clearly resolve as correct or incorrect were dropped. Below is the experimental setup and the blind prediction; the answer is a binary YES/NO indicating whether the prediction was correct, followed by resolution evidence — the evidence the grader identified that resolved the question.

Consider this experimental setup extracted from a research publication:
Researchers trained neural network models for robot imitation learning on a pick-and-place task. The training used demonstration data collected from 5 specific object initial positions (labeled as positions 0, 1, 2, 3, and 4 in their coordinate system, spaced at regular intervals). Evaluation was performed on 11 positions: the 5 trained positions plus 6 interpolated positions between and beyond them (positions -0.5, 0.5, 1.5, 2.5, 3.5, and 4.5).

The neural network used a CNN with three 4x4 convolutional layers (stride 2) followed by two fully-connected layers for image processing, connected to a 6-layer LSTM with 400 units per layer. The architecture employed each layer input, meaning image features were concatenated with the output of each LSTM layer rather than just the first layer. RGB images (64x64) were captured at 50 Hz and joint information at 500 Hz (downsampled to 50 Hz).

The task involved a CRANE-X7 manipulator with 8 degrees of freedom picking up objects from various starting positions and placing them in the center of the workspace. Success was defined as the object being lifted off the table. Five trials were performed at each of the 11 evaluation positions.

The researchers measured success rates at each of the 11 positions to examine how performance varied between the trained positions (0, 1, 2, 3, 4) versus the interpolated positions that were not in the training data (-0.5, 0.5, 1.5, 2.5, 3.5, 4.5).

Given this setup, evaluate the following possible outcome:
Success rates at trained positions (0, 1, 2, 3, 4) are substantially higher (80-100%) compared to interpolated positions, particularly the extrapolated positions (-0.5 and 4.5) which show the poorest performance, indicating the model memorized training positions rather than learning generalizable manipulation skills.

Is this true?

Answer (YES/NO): NO